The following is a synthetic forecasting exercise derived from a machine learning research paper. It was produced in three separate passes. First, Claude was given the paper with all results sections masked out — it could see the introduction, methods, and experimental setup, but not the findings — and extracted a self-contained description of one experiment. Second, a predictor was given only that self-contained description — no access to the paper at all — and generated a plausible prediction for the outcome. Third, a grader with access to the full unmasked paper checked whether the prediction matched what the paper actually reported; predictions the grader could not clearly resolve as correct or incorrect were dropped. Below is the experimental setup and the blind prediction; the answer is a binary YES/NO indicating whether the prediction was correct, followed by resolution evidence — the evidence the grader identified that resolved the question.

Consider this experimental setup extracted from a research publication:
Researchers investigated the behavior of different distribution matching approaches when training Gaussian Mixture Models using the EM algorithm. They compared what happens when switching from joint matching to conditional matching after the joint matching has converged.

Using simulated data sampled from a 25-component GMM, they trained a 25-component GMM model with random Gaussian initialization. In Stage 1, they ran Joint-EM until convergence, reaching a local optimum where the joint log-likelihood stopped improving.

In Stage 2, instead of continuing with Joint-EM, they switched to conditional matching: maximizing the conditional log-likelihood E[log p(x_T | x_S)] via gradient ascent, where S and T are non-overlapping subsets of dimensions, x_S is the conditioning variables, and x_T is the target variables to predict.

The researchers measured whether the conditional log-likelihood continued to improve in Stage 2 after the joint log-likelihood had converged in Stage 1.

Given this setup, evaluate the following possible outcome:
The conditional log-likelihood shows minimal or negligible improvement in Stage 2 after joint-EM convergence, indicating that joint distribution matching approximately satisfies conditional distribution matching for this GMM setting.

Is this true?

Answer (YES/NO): NO